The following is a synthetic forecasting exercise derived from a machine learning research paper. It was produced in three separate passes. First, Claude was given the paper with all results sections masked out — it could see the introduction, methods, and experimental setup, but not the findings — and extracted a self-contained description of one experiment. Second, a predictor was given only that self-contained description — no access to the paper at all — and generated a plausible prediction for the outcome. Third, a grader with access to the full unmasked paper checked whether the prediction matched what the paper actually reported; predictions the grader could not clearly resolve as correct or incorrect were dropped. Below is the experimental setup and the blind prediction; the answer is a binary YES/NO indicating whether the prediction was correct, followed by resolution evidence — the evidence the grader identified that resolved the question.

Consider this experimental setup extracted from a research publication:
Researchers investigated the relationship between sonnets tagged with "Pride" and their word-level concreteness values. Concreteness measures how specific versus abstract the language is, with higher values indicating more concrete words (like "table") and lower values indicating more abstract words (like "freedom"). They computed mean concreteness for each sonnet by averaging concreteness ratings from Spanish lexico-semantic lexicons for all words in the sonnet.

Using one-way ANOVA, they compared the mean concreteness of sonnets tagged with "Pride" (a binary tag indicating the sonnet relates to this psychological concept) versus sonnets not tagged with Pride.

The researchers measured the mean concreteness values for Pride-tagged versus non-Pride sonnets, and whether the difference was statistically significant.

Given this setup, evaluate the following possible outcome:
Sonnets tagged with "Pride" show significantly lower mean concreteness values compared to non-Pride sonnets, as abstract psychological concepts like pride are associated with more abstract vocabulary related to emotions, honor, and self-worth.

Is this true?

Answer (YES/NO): YES